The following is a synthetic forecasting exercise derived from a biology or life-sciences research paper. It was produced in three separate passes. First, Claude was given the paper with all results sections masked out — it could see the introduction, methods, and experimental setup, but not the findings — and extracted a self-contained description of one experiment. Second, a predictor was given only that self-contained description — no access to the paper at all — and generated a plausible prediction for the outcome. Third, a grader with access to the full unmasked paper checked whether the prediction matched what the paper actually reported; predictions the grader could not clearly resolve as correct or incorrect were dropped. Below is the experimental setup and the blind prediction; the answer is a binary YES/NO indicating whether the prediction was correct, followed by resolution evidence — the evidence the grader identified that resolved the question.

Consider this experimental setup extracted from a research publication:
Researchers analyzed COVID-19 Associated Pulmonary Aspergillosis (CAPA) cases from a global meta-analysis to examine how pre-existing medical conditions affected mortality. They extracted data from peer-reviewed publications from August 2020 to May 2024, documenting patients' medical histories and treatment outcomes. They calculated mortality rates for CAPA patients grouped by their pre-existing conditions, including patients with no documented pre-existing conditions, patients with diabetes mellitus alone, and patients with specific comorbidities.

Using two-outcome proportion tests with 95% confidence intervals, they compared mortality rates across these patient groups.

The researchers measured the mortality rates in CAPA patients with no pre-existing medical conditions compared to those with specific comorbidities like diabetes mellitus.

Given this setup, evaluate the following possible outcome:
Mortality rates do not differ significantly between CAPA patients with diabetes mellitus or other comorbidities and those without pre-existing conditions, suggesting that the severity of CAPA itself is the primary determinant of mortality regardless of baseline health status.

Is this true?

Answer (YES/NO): NO